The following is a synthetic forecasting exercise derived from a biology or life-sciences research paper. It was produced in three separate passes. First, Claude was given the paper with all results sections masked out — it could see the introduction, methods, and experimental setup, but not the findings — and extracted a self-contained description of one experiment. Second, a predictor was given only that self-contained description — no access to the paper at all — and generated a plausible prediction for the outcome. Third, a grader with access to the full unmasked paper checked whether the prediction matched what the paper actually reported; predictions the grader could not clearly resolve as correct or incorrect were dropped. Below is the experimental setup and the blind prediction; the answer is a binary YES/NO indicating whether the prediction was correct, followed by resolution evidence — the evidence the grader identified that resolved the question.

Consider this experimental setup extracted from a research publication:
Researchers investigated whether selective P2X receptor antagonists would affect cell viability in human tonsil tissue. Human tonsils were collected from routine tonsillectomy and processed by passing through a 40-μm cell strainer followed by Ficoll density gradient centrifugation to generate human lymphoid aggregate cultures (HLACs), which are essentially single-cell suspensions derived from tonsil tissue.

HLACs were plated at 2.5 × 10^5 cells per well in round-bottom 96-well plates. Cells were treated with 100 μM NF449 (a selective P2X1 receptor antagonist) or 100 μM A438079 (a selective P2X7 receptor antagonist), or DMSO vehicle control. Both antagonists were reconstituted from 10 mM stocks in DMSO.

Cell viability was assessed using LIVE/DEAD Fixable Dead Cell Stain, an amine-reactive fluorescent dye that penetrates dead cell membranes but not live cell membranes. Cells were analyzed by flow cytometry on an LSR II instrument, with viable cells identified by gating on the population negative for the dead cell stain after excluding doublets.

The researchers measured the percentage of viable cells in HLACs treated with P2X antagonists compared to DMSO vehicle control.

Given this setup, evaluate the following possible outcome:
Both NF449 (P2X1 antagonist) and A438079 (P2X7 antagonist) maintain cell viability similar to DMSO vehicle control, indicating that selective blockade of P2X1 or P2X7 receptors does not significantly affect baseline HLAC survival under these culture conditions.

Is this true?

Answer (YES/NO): NO